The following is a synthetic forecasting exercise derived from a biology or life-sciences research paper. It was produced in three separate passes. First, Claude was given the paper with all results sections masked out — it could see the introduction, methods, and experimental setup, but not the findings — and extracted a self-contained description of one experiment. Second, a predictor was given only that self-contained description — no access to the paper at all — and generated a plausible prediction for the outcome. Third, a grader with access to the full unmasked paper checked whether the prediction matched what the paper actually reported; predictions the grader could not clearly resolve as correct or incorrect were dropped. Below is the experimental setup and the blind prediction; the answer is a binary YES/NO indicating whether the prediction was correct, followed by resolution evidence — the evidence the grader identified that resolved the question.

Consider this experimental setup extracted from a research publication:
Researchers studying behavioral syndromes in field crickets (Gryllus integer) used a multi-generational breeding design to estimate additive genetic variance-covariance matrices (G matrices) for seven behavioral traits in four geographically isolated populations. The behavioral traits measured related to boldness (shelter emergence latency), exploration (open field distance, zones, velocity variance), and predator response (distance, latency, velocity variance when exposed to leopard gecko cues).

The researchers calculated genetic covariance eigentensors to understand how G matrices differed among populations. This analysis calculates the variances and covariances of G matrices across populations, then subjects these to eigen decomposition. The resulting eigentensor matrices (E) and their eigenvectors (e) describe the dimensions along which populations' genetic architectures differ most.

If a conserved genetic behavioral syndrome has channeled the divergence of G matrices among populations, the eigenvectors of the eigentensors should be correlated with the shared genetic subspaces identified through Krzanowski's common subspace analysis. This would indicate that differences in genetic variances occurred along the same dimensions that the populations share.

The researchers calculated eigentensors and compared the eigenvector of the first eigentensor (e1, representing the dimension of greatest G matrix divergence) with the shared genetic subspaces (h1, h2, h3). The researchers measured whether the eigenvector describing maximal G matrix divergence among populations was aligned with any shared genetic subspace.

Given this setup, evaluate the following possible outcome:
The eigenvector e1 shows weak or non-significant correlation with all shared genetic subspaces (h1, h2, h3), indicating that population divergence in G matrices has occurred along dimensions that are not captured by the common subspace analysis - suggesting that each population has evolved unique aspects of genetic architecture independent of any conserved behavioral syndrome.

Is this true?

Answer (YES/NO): NO